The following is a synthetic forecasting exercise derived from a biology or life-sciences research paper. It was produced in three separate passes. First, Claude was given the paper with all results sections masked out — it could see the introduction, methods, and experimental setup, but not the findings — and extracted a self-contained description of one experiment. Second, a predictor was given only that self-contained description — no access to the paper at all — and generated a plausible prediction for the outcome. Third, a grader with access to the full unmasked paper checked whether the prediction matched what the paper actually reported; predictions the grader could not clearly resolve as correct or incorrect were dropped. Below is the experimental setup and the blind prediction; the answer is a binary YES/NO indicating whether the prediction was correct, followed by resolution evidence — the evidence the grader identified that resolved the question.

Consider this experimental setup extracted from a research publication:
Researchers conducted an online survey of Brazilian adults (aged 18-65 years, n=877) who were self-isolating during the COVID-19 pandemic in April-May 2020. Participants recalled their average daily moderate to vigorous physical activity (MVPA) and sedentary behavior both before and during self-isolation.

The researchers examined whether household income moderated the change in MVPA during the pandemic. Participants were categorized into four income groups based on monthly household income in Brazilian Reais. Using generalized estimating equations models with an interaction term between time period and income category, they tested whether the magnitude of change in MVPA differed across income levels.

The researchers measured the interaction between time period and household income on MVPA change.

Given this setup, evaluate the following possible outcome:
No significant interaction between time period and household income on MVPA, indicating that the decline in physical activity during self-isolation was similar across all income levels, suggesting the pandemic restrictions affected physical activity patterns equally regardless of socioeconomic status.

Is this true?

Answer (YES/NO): YES